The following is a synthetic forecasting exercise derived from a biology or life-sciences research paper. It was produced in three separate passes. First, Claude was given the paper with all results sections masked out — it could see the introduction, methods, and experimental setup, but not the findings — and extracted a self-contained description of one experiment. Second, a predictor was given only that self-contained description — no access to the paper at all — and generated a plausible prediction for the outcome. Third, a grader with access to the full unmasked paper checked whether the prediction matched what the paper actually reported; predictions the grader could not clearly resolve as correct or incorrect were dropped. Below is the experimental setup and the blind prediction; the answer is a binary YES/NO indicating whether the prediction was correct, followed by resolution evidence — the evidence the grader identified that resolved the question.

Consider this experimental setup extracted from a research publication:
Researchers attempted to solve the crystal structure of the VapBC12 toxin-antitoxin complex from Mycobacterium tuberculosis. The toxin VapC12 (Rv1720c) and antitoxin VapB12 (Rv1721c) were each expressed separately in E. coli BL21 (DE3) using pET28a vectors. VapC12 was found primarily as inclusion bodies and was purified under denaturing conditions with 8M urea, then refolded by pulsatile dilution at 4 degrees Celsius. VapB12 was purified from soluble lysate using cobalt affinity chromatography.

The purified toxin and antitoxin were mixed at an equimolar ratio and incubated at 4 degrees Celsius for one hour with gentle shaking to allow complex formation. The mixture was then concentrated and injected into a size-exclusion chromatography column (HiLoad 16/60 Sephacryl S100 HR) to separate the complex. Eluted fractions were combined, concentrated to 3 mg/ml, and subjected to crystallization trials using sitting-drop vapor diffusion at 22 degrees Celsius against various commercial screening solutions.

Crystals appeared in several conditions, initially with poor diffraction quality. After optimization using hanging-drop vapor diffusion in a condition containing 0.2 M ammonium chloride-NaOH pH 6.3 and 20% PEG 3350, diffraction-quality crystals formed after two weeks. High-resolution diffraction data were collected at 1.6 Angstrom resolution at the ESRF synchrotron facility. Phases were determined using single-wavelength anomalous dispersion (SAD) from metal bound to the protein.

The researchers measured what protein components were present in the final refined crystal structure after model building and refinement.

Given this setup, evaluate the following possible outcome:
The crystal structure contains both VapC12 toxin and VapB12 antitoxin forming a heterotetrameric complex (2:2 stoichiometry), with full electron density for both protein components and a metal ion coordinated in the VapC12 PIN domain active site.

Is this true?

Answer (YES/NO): NO